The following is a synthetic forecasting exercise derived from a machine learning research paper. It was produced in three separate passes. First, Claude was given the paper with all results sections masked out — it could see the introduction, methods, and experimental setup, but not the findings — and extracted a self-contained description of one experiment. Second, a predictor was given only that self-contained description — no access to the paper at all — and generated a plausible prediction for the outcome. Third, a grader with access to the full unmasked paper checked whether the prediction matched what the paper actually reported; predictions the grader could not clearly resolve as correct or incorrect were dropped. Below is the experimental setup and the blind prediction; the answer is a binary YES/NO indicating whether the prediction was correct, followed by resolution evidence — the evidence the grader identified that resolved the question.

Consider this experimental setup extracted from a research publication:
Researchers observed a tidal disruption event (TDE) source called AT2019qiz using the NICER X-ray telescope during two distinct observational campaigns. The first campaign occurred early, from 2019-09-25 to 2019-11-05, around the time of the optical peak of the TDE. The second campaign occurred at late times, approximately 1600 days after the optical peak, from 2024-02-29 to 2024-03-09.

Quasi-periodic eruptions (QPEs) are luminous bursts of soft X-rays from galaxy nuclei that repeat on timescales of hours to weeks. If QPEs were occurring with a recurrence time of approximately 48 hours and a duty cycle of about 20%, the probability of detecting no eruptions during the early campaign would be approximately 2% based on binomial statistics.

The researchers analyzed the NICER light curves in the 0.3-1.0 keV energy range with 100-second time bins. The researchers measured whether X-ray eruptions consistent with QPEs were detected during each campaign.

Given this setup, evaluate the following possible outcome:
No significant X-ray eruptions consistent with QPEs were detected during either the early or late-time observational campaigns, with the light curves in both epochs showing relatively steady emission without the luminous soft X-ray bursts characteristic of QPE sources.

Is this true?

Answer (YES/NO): NO